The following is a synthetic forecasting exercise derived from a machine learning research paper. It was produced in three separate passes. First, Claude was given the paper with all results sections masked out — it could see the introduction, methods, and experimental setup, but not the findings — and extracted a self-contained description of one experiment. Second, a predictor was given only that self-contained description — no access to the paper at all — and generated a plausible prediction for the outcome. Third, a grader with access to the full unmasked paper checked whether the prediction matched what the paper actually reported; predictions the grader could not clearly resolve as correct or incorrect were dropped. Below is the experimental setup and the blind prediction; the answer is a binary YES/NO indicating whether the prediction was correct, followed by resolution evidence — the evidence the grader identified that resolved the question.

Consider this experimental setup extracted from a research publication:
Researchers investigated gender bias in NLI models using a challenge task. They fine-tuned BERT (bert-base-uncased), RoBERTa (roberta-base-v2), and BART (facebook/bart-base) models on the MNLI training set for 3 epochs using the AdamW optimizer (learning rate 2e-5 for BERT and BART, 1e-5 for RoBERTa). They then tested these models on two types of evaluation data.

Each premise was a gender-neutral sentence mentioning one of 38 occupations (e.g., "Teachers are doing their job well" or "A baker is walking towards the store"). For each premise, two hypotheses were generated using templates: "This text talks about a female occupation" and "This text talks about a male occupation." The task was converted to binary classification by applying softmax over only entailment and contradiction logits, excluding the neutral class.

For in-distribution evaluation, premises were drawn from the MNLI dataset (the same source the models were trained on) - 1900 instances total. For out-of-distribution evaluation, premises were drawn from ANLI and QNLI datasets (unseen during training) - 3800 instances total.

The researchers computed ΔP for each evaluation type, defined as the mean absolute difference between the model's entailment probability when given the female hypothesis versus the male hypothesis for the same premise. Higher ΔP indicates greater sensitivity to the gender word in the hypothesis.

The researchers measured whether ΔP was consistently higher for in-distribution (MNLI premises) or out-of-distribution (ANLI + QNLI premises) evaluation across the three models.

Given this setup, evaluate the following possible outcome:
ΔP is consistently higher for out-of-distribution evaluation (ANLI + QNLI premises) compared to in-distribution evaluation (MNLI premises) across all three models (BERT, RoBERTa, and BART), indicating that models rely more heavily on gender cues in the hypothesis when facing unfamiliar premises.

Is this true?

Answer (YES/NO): YES